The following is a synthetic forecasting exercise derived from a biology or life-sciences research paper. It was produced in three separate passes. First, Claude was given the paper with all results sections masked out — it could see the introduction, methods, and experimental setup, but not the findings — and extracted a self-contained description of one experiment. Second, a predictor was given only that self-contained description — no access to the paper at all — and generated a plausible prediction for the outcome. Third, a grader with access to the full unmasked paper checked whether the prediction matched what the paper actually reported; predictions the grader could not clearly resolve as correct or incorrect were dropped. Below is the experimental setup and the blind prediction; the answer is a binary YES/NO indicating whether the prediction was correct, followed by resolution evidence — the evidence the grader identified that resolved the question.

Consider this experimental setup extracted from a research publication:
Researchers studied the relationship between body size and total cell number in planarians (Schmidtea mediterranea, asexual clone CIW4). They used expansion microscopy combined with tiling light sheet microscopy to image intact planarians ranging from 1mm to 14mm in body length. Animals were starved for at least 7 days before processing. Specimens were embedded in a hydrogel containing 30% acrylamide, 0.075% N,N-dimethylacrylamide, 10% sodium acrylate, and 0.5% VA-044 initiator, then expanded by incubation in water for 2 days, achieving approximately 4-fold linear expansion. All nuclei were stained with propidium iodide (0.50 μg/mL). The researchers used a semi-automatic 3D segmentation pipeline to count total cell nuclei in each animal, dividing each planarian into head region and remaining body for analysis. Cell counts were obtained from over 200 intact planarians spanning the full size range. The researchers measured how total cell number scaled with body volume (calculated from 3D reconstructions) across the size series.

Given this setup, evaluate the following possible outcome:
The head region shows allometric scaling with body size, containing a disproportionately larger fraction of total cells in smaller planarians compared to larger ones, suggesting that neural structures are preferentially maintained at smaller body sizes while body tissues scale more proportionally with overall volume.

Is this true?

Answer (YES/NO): NO